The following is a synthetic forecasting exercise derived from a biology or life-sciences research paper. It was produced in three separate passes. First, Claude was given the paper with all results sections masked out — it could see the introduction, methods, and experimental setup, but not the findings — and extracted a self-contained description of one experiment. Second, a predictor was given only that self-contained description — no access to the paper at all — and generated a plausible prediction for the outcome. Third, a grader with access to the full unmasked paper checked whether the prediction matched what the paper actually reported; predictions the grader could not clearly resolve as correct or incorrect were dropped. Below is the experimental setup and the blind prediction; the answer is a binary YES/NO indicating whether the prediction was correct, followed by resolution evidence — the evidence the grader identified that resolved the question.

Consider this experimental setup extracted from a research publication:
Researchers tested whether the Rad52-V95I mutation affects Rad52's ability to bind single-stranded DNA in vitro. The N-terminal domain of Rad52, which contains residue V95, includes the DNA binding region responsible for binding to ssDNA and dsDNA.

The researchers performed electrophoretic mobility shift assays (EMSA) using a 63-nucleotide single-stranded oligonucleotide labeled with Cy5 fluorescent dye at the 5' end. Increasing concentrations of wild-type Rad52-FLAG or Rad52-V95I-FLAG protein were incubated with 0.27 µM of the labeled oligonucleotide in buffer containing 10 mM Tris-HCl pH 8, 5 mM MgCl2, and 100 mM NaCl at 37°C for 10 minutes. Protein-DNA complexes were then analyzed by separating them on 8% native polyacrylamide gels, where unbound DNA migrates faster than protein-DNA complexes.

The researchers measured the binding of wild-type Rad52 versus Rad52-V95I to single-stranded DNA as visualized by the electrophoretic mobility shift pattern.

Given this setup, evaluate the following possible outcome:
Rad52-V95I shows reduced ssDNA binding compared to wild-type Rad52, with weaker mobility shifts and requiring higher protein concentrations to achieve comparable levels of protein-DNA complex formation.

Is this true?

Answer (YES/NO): NO